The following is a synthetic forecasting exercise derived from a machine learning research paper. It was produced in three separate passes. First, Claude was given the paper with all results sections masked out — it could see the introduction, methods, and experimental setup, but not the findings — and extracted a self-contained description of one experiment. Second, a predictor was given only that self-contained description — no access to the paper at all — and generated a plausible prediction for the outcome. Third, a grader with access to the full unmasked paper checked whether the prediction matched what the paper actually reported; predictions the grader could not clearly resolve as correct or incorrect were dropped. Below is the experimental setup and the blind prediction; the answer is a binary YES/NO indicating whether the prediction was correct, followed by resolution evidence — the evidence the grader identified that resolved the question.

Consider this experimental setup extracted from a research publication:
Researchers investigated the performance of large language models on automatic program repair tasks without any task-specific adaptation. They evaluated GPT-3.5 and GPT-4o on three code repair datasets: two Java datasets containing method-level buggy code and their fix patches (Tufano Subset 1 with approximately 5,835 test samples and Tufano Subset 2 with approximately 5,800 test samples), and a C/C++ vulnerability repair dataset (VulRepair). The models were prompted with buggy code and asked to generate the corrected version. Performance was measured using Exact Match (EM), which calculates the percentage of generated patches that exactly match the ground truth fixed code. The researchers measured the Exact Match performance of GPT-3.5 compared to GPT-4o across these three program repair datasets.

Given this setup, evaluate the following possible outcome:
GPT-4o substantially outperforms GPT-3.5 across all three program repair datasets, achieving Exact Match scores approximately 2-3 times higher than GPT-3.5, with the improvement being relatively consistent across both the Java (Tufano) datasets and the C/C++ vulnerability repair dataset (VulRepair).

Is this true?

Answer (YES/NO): NO